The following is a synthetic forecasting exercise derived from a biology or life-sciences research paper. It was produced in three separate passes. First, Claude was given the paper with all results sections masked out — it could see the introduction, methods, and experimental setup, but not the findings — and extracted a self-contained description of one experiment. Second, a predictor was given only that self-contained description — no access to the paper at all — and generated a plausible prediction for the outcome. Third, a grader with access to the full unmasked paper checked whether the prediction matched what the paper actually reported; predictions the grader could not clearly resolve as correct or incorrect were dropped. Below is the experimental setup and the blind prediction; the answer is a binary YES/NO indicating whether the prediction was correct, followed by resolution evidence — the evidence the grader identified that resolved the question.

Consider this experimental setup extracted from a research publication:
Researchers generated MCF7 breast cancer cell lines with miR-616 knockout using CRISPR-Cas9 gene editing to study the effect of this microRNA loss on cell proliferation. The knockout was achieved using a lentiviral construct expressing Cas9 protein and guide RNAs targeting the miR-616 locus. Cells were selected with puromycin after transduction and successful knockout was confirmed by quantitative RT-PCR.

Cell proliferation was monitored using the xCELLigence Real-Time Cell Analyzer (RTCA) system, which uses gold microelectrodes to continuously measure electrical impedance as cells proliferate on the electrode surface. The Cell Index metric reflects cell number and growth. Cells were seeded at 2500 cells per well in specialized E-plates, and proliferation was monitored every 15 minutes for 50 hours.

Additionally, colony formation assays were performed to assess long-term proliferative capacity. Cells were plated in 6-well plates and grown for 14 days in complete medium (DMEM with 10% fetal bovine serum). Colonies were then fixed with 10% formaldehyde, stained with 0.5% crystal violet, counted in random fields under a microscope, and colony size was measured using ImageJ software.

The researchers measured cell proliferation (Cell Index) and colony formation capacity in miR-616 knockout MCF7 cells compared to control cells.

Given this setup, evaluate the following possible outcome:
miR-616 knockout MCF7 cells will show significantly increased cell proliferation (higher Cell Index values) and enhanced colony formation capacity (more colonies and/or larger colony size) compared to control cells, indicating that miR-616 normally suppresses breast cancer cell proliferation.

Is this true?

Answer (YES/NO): YES